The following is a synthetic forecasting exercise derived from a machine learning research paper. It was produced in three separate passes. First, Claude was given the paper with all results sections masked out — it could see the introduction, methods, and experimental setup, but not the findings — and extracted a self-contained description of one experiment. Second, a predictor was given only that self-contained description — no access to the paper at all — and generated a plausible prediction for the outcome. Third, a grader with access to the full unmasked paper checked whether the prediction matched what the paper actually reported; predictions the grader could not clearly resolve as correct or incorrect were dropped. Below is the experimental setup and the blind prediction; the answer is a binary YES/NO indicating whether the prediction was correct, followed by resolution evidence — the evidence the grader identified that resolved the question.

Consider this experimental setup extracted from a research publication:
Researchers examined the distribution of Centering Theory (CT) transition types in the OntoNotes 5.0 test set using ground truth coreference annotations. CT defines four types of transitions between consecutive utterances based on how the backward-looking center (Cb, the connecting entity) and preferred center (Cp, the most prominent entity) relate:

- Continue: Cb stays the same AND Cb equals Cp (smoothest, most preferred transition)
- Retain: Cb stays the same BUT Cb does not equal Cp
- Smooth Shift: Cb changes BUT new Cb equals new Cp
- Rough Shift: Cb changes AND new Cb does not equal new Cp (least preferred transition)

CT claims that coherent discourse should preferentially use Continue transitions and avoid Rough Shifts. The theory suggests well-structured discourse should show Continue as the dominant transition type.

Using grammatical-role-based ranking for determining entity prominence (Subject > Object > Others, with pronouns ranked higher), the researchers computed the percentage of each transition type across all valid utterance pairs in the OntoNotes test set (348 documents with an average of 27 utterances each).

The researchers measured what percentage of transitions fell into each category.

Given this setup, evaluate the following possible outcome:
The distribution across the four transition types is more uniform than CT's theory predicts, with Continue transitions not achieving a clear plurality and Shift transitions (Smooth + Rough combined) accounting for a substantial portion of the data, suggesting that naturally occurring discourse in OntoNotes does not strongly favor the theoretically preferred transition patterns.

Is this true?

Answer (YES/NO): NO